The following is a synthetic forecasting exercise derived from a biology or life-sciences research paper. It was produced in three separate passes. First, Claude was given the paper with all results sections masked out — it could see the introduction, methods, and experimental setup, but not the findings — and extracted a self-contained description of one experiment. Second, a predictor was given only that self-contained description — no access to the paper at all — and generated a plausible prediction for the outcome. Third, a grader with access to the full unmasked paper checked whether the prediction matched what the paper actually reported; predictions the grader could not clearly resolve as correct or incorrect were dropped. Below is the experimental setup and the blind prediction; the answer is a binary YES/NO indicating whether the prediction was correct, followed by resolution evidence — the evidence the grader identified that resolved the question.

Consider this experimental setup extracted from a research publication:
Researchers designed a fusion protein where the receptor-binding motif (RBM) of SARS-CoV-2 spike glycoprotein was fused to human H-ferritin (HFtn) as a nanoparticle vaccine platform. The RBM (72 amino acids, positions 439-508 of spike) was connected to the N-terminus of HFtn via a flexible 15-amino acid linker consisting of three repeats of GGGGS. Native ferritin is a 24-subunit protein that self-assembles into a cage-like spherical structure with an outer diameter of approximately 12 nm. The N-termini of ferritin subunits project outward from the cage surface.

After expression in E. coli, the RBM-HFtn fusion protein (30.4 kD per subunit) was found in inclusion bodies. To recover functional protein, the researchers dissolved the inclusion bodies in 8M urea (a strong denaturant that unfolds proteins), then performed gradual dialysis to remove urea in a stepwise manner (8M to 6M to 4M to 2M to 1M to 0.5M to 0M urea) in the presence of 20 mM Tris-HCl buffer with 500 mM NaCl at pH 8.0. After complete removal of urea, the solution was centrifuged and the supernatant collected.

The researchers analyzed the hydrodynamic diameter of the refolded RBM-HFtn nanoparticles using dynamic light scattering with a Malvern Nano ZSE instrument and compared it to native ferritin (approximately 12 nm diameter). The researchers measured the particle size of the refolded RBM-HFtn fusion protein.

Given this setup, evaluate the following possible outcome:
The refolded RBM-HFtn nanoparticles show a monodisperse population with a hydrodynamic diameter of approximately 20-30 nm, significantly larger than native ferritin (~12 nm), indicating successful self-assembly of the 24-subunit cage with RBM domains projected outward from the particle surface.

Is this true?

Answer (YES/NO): NO